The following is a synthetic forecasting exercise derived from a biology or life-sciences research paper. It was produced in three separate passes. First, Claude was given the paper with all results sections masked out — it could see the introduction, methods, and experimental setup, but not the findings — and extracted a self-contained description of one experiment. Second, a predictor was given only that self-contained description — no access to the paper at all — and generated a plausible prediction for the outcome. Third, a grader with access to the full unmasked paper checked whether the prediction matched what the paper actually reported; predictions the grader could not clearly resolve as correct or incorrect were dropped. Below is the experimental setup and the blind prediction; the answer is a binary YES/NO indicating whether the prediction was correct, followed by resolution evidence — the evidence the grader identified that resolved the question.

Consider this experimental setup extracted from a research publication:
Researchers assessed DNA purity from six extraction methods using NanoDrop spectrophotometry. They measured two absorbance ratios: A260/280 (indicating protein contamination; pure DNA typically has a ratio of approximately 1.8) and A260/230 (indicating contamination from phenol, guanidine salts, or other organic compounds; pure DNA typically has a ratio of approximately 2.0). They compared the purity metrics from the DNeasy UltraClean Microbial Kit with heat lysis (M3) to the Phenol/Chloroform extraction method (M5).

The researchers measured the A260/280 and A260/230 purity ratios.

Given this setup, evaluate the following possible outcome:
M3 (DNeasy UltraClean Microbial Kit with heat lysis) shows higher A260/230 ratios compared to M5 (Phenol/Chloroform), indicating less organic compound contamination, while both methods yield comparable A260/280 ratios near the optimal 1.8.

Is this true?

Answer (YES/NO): NO